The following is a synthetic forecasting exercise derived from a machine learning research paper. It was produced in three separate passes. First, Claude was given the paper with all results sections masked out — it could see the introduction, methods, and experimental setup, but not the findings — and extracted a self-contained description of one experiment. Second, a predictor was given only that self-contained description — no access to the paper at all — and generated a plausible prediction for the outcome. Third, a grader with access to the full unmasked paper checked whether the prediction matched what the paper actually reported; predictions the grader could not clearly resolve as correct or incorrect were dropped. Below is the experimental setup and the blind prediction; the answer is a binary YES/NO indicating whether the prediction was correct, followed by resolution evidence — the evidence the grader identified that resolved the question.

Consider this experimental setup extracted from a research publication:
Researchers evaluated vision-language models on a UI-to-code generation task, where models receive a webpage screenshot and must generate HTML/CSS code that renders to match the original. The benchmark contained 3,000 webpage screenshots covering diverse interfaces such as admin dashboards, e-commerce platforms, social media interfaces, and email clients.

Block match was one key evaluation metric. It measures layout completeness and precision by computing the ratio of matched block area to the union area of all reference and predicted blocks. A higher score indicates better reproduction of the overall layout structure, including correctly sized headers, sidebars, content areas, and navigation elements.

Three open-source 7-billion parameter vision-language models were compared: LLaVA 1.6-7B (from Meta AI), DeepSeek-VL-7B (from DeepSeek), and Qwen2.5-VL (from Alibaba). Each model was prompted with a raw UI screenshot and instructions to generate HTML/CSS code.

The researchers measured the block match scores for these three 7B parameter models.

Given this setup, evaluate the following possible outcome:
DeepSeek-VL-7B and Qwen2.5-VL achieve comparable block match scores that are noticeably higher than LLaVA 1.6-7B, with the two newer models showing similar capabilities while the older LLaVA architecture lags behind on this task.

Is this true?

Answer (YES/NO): NO